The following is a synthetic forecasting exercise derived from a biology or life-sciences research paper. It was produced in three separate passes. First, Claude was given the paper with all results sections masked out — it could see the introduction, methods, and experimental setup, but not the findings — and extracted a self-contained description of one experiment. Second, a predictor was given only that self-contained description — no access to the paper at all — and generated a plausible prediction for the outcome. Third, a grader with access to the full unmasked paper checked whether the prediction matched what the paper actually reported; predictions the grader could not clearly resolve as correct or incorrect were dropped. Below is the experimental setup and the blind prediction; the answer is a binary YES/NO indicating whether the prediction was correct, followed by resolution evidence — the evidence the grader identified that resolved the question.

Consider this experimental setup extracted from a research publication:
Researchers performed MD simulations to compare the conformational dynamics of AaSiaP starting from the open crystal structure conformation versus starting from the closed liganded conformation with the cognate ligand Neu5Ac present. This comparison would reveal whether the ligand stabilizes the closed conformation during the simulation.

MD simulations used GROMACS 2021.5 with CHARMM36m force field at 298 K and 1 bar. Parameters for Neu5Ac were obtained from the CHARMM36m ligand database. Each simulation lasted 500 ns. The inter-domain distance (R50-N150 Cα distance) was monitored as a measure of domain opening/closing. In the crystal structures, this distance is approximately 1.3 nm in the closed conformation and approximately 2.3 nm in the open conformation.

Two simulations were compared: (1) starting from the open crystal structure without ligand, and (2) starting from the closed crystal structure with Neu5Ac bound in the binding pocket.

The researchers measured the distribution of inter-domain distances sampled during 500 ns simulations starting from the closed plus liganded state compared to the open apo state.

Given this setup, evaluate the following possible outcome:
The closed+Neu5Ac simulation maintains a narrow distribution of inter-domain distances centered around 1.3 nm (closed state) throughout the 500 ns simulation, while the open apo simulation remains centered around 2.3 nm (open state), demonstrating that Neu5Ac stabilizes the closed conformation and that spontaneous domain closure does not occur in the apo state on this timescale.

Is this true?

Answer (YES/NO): NO